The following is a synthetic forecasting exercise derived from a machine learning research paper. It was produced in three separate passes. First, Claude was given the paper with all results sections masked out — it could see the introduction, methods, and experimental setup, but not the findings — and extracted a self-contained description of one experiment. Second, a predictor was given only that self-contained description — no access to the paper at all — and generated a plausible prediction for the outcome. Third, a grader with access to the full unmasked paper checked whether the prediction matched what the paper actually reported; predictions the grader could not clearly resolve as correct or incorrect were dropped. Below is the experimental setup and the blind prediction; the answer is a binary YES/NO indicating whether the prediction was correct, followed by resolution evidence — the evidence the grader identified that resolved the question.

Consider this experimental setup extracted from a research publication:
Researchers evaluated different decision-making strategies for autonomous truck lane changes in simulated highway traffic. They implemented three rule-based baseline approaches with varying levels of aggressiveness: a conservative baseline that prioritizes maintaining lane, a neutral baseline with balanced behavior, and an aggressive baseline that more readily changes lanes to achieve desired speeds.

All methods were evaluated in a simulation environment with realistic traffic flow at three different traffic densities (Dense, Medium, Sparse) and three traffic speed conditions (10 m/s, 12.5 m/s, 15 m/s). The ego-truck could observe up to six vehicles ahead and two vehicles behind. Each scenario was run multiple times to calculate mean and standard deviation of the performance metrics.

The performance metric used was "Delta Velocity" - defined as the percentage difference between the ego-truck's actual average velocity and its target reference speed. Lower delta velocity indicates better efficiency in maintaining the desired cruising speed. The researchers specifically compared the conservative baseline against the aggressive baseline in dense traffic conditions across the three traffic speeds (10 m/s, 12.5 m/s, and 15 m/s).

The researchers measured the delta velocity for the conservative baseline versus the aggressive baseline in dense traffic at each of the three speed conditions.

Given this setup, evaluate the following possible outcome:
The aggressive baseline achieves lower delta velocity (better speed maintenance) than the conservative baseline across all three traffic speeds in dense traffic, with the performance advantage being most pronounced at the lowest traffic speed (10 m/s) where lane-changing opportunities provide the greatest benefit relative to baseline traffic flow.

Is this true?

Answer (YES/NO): NO